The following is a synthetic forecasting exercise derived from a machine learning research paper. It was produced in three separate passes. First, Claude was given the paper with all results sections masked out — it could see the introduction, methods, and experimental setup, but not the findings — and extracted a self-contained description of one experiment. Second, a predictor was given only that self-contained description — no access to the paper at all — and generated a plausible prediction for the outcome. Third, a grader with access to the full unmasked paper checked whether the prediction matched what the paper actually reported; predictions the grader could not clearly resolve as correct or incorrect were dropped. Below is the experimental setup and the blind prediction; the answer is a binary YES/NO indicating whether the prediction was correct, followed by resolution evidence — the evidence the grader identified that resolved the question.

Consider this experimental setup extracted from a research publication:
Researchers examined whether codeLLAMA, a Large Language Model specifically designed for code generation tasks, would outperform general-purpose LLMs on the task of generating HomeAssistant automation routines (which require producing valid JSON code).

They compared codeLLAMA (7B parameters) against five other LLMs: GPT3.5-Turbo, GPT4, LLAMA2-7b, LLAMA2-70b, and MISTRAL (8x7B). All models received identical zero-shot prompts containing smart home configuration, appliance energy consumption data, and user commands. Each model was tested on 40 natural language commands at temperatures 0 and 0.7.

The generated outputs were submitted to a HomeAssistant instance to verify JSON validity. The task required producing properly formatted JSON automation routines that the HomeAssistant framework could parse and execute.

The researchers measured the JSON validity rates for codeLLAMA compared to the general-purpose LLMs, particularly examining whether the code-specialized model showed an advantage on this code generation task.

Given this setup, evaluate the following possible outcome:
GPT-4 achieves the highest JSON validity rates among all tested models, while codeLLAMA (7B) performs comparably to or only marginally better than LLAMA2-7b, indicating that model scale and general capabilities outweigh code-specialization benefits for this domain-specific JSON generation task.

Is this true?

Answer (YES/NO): YES